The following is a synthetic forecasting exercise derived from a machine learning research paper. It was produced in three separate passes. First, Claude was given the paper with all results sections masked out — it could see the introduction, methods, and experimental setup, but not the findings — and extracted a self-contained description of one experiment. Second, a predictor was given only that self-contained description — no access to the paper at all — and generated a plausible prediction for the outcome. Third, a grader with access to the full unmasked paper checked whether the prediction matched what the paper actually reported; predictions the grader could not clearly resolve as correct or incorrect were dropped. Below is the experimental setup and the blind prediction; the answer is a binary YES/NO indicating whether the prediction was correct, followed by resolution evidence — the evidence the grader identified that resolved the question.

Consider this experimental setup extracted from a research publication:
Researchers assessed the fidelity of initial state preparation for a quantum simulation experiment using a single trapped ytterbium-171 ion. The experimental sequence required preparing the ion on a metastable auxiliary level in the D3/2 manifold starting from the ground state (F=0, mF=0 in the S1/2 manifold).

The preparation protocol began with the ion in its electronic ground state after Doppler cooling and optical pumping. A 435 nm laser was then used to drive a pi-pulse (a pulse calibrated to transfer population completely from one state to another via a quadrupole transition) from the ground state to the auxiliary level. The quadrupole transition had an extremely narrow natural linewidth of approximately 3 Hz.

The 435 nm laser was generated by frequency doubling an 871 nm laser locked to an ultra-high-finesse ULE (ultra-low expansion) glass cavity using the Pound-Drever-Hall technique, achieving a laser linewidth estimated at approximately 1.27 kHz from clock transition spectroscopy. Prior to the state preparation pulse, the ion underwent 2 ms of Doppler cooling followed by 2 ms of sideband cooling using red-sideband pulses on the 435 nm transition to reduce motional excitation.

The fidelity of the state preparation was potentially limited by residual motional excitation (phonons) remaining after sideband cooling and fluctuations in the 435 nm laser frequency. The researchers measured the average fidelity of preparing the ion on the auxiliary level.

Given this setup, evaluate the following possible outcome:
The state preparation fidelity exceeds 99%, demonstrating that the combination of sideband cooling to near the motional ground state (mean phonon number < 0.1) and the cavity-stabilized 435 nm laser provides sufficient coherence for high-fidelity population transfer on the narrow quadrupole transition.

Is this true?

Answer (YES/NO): YES